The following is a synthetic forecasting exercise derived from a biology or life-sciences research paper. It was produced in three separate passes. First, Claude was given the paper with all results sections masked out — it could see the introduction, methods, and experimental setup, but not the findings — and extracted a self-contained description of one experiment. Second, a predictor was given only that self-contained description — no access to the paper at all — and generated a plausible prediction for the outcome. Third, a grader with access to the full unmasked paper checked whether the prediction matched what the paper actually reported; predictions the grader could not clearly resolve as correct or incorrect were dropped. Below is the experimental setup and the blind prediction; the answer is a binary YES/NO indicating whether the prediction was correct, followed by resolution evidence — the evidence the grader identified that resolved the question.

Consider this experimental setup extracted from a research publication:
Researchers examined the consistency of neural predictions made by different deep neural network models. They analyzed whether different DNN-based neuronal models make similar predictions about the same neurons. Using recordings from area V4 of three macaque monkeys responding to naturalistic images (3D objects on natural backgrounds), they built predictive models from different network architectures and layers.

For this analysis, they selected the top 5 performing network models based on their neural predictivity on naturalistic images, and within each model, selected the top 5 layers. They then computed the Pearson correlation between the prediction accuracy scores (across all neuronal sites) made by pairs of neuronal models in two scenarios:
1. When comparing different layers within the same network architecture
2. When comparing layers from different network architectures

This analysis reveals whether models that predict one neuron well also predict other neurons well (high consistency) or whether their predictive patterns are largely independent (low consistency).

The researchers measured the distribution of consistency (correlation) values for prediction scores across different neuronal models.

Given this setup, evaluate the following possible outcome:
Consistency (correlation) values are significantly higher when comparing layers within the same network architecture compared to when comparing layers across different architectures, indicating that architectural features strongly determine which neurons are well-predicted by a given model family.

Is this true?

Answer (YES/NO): NO